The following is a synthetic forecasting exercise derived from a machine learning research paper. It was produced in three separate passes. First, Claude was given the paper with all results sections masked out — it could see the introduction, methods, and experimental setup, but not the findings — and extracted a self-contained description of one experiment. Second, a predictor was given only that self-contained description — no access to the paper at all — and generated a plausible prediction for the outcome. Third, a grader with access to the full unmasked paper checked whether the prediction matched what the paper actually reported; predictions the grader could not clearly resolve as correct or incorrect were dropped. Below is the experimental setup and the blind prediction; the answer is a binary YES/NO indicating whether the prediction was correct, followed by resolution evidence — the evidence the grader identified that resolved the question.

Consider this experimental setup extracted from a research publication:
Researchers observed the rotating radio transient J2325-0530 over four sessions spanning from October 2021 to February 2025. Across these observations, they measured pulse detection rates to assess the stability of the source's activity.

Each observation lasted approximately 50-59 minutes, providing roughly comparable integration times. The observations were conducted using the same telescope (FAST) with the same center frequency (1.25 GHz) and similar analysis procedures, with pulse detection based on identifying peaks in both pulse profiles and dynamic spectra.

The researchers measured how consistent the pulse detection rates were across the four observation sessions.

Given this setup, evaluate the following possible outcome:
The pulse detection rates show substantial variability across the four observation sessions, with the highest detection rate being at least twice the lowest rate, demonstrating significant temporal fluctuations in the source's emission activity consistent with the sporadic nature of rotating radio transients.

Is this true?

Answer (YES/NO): NO